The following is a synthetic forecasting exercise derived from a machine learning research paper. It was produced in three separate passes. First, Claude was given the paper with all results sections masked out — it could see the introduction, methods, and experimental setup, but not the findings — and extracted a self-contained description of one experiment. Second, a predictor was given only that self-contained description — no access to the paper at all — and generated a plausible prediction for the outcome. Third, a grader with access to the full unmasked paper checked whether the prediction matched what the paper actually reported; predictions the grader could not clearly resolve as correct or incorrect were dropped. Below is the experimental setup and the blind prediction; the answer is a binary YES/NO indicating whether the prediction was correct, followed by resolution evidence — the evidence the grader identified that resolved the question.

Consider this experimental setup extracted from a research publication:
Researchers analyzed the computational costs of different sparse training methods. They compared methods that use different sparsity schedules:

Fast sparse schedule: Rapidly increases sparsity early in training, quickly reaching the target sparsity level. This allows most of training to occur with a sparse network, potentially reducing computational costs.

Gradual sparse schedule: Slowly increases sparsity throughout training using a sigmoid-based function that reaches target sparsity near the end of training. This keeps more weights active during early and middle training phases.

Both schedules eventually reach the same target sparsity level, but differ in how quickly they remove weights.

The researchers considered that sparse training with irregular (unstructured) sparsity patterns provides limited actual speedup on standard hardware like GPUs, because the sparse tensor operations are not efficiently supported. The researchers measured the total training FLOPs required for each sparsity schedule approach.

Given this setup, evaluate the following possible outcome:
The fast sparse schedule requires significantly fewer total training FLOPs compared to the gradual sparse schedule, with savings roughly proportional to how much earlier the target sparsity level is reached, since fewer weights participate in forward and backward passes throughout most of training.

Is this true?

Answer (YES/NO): YES